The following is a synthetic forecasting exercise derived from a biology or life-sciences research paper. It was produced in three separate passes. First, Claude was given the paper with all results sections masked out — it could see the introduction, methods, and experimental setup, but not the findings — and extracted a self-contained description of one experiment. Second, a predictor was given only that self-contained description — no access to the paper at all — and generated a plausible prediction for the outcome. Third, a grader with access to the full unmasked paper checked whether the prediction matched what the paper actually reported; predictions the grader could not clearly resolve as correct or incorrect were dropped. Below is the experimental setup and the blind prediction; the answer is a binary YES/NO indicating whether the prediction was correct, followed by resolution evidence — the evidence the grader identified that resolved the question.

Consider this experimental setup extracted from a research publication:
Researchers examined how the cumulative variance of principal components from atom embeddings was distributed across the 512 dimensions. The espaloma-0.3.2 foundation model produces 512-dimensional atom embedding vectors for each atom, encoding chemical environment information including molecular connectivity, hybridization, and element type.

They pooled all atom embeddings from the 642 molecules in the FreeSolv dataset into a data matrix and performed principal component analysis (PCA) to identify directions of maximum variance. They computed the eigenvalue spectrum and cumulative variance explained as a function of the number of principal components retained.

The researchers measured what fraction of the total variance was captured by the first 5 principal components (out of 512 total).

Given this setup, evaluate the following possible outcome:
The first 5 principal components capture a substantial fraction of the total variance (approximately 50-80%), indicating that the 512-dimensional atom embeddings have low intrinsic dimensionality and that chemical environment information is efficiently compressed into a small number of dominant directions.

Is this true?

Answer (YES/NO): YES